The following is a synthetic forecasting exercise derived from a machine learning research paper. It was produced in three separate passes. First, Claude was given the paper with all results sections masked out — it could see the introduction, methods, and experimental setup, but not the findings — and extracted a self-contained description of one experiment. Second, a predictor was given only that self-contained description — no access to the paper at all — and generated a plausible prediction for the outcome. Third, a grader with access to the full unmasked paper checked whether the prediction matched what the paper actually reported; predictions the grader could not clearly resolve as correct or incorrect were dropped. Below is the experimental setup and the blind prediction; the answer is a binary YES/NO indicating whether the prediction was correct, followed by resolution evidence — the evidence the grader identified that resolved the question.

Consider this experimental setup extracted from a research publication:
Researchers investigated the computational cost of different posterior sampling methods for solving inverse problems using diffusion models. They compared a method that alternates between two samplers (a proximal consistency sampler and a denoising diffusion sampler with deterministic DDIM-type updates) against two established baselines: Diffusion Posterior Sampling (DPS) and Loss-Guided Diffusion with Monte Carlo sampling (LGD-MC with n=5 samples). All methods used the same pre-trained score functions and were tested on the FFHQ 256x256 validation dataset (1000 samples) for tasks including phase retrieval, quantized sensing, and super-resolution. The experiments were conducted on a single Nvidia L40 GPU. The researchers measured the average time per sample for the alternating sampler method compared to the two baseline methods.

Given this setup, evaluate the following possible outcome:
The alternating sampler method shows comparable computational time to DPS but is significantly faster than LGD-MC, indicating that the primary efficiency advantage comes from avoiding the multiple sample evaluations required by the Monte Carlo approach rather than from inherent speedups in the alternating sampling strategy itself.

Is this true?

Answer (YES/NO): NO